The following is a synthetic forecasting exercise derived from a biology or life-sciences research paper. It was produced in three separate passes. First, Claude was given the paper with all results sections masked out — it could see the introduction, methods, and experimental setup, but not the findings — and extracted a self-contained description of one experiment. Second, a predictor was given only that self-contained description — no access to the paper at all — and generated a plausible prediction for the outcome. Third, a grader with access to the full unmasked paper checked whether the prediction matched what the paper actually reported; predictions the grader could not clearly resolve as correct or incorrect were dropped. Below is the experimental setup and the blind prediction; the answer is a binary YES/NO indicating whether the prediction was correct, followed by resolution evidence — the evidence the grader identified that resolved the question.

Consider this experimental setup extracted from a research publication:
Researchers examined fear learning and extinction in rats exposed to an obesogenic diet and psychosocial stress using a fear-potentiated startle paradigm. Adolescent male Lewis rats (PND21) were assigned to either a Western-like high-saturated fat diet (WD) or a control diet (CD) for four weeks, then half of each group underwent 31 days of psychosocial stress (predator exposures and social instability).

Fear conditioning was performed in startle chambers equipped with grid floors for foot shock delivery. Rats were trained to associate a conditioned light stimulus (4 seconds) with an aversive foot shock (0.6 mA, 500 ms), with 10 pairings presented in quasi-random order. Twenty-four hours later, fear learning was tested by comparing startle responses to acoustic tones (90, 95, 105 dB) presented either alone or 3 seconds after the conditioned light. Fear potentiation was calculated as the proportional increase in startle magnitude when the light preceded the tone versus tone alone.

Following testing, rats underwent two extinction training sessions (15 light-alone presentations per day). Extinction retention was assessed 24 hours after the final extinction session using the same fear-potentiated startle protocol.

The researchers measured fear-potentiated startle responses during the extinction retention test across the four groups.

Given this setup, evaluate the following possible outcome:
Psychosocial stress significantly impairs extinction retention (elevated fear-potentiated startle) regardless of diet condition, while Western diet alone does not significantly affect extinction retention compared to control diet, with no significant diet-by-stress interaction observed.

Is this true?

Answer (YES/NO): NO